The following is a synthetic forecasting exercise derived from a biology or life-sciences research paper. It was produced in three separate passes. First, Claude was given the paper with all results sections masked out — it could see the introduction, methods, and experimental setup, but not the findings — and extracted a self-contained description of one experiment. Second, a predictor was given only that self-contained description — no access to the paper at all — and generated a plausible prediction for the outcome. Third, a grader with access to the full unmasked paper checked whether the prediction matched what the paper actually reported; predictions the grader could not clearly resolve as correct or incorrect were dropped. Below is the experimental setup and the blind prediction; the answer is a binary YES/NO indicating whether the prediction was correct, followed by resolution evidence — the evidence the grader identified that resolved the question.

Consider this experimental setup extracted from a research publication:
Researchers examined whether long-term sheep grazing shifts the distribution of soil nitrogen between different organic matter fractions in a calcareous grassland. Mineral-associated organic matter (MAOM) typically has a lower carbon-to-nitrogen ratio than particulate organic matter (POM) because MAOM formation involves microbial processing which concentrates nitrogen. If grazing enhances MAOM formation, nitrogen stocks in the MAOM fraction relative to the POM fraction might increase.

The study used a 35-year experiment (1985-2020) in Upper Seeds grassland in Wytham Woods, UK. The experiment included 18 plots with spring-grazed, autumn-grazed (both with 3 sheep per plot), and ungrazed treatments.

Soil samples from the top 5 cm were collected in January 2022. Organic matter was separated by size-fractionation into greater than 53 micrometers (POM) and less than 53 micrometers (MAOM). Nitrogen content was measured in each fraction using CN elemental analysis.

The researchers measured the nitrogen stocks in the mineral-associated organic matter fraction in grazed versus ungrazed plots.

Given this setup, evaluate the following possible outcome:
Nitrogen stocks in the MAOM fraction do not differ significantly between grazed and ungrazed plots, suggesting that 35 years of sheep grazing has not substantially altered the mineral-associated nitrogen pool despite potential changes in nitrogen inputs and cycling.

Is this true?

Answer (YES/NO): YES